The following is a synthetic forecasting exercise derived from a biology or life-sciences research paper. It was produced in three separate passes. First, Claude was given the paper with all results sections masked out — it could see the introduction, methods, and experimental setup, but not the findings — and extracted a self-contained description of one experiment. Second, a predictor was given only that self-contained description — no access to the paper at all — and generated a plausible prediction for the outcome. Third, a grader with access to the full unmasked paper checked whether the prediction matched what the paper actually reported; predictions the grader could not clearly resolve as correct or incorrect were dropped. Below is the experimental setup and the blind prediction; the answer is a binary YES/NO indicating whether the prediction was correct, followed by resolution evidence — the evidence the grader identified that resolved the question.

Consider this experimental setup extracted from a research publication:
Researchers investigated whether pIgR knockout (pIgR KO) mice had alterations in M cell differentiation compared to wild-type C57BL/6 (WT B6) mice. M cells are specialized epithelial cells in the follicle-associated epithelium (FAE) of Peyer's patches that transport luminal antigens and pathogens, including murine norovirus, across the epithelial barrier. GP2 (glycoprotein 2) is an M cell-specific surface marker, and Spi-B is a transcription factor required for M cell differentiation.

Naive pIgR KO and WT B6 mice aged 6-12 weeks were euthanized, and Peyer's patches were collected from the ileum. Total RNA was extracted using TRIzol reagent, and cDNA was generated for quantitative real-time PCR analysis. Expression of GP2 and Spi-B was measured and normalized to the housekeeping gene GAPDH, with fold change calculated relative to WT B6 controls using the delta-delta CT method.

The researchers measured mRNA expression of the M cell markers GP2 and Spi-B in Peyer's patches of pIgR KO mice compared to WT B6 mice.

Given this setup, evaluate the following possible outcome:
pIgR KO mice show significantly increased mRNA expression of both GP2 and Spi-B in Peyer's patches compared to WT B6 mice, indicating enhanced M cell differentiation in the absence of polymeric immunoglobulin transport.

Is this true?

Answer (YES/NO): NO